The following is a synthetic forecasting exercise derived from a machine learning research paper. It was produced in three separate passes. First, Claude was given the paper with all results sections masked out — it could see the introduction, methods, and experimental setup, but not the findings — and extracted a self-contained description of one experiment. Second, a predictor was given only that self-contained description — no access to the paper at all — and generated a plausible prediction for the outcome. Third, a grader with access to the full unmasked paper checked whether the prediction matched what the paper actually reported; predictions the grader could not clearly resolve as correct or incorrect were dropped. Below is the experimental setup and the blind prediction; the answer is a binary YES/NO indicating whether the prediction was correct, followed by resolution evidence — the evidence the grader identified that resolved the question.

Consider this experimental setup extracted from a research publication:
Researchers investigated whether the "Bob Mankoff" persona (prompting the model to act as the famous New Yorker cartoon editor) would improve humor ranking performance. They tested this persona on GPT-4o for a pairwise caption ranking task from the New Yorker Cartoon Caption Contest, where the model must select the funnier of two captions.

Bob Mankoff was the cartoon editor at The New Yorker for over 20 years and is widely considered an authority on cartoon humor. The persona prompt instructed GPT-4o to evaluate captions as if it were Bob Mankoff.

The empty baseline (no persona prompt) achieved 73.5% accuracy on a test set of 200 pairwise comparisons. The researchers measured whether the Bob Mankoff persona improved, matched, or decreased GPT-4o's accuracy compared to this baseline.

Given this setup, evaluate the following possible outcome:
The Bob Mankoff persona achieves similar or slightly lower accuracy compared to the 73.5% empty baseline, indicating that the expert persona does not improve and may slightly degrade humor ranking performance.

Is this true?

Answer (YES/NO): YES